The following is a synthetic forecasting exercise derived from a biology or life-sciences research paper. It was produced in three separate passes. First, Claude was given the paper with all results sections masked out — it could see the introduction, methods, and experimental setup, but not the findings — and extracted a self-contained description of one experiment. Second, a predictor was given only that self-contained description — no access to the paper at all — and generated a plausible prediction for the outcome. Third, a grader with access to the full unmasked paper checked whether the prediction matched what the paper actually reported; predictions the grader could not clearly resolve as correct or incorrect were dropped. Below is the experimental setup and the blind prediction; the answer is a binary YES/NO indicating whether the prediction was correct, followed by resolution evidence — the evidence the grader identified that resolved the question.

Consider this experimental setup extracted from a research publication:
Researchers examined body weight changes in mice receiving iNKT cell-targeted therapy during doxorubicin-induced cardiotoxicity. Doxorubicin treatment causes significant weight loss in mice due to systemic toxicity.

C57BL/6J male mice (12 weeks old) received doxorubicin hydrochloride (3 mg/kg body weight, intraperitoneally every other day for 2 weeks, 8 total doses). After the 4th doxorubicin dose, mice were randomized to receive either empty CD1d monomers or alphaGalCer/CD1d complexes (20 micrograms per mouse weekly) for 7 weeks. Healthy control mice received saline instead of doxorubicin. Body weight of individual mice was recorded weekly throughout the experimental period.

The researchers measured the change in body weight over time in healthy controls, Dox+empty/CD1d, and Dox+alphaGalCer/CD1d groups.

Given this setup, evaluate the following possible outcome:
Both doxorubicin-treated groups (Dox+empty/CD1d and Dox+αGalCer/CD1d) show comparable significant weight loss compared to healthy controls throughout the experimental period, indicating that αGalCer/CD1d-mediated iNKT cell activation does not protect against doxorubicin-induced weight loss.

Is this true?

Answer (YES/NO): YES